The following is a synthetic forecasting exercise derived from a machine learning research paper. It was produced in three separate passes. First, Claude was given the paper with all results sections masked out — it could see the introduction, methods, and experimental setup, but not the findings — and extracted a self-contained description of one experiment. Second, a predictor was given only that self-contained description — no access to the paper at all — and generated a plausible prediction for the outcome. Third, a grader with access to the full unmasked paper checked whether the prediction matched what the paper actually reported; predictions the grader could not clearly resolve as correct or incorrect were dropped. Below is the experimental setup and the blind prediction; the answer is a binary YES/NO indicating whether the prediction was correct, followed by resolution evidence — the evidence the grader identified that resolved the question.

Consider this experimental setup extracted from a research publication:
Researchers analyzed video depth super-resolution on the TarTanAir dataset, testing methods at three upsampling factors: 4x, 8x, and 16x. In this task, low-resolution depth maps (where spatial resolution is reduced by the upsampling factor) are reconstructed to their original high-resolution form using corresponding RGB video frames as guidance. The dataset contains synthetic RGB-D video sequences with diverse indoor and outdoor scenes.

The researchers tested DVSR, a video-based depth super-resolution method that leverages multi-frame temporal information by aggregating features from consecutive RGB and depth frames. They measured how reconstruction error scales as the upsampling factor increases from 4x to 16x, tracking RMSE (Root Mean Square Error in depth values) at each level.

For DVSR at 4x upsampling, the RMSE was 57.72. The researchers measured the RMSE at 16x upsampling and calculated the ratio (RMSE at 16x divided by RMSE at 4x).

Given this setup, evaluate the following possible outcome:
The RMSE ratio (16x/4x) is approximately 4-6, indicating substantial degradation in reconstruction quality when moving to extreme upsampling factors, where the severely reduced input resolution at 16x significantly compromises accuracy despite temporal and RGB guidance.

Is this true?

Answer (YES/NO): NO